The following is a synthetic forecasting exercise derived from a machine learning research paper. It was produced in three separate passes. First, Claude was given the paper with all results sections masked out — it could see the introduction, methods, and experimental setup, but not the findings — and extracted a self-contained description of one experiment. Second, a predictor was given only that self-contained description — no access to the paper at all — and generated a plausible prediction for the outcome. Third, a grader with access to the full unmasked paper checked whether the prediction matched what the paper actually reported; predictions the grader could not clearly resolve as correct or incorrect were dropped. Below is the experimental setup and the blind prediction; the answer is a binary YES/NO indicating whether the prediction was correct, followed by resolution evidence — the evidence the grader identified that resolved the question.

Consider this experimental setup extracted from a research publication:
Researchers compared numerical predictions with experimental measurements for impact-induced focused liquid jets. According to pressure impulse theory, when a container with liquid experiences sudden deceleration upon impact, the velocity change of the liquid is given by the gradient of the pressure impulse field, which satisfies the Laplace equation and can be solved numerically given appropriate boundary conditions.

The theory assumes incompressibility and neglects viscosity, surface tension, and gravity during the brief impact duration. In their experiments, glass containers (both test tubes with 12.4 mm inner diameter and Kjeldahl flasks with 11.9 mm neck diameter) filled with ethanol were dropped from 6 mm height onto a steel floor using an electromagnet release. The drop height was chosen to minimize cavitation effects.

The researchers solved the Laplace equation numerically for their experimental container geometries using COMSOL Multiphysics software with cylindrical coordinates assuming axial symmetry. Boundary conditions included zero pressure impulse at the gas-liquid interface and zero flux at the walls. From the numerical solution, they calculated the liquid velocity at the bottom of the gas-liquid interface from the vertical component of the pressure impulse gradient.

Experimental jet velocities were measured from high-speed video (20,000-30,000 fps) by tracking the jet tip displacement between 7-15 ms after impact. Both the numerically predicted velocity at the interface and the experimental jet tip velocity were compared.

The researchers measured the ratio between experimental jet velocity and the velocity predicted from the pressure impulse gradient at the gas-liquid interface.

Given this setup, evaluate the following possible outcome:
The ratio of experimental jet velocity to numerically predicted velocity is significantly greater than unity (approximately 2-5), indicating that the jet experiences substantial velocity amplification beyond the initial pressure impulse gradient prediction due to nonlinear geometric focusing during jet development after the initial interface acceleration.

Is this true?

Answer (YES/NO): NO